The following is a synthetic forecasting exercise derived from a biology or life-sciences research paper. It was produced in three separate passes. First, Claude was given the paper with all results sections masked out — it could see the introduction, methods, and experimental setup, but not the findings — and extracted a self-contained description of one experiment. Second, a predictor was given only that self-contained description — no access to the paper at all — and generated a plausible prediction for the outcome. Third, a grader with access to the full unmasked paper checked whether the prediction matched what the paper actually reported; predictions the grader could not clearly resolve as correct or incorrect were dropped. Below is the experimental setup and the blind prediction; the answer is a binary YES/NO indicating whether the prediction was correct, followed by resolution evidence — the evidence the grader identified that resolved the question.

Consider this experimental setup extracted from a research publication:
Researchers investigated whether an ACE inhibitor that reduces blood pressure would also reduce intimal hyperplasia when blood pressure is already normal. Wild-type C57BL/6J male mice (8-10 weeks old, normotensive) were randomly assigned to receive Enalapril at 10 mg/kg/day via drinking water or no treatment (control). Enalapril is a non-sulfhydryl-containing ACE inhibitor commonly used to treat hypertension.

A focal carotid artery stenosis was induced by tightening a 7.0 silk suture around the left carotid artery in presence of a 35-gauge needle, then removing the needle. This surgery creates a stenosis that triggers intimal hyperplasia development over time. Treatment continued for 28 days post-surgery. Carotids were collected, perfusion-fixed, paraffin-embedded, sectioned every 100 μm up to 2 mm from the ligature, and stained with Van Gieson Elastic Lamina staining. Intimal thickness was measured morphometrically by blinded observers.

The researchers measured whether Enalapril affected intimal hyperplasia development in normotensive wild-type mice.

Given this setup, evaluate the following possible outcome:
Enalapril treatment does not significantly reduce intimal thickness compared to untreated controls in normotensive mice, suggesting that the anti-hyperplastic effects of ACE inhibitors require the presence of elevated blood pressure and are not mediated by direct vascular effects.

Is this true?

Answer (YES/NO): YES